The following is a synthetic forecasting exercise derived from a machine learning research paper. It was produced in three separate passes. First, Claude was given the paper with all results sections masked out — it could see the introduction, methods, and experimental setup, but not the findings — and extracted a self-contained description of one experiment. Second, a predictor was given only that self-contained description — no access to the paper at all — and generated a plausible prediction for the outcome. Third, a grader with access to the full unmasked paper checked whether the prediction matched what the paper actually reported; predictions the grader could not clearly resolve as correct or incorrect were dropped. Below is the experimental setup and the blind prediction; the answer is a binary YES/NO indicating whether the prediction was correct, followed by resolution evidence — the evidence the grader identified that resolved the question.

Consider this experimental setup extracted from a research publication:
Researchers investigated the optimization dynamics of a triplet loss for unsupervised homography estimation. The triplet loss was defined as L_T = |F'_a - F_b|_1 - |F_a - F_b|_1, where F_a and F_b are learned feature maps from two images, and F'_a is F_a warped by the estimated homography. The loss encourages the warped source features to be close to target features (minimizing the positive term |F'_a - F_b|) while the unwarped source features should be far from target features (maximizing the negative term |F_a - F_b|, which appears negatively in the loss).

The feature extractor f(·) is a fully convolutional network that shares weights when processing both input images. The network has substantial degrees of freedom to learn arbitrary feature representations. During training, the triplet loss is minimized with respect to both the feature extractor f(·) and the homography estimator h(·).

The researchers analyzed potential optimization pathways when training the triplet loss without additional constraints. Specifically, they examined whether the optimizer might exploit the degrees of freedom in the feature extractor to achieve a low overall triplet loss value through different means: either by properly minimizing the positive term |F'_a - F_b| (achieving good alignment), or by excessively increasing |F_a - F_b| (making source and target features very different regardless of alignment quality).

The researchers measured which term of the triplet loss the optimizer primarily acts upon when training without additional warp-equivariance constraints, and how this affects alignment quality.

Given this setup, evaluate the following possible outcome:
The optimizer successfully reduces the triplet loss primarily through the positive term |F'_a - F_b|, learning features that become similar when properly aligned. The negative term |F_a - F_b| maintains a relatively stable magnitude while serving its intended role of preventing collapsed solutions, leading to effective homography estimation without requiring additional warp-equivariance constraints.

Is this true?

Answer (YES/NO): NO